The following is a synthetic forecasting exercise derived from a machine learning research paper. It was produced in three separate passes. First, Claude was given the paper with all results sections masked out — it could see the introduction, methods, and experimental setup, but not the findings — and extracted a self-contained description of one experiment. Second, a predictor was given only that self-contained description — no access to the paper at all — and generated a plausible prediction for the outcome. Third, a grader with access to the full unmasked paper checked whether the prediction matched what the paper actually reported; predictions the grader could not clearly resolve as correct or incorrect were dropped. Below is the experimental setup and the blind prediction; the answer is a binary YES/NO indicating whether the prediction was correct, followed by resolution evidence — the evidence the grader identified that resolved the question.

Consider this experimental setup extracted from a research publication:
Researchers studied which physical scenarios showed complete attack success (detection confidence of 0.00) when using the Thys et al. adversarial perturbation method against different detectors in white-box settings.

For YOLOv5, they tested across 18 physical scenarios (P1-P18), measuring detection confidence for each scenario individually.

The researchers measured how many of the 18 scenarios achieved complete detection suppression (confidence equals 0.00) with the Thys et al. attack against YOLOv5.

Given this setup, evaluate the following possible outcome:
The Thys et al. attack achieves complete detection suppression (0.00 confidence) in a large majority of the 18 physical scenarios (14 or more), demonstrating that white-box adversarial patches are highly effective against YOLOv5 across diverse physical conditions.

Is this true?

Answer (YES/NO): NO